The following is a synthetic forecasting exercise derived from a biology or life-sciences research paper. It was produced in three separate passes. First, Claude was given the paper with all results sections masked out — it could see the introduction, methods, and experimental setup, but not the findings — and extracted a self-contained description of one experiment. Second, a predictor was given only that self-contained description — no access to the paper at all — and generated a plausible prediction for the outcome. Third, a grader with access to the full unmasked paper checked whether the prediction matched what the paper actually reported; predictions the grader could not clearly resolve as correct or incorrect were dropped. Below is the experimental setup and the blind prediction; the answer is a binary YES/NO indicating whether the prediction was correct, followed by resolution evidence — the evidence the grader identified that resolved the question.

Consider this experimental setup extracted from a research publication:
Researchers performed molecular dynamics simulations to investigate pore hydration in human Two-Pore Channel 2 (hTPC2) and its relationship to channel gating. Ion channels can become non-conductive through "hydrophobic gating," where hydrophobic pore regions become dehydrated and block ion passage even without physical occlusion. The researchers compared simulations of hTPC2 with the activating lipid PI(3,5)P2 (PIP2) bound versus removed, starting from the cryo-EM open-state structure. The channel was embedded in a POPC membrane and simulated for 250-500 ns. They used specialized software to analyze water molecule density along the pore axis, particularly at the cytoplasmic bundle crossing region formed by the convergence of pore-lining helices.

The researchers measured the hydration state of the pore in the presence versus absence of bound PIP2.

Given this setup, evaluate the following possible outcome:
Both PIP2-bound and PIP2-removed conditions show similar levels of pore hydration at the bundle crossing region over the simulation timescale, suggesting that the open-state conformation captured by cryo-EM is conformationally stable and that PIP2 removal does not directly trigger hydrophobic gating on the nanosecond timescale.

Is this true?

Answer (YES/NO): NO